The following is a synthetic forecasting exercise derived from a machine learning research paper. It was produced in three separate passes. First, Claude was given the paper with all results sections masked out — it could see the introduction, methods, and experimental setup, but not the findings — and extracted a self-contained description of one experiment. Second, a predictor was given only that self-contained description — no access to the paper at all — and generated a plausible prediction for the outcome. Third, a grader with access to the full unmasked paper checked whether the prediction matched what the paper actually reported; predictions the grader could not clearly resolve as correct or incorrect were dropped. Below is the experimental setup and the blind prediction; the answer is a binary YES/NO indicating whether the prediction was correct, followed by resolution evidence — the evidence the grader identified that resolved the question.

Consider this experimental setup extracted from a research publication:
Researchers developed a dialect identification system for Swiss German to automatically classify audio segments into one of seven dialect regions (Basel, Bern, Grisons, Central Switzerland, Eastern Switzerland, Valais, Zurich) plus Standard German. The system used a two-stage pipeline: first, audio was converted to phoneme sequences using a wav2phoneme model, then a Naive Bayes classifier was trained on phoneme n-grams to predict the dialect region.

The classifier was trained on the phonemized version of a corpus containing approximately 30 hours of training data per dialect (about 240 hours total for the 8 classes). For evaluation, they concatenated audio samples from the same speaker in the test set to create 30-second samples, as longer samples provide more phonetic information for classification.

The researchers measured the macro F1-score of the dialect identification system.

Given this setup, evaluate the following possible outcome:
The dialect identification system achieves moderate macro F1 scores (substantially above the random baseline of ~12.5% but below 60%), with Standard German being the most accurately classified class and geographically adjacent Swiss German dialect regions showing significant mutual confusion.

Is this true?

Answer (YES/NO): NO